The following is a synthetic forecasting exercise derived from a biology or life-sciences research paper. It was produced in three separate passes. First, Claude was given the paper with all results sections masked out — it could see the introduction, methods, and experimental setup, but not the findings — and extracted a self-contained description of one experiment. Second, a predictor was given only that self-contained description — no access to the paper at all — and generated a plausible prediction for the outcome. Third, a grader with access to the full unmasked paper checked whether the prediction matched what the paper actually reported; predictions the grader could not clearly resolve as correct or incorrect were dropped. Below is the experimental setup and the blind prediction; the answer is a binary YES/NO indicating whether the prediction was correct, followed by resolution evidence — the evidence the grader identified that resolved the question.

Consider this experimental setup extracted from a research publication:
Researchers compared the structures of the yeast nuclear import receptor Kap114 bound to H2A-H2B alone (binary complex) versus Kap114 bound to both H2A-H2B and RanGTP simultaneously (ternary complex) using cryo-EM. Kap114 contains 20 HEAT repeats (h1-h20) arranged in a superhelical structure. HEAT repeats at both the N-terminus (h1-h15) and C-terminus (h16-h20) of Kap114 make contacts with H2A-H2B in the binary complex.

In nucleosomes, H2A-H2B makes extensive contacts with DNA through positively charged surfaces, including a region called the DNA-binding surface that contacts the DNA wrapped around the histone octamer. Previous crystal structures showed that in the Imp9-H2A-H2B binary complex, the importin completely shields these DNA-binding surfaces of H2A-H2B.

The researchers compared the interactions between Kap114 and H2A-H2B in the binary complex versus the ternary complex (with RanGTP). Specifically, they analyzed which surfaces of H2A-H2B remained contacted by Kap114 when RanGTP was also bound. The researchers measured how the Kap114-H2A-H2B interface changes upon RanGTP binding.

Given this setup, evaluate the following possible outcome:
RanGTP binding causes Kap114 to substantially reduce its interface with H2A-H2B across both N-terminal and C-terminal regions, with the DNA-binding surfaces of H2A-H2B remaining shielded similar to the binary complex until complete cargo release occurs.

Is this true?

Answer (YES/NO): NO